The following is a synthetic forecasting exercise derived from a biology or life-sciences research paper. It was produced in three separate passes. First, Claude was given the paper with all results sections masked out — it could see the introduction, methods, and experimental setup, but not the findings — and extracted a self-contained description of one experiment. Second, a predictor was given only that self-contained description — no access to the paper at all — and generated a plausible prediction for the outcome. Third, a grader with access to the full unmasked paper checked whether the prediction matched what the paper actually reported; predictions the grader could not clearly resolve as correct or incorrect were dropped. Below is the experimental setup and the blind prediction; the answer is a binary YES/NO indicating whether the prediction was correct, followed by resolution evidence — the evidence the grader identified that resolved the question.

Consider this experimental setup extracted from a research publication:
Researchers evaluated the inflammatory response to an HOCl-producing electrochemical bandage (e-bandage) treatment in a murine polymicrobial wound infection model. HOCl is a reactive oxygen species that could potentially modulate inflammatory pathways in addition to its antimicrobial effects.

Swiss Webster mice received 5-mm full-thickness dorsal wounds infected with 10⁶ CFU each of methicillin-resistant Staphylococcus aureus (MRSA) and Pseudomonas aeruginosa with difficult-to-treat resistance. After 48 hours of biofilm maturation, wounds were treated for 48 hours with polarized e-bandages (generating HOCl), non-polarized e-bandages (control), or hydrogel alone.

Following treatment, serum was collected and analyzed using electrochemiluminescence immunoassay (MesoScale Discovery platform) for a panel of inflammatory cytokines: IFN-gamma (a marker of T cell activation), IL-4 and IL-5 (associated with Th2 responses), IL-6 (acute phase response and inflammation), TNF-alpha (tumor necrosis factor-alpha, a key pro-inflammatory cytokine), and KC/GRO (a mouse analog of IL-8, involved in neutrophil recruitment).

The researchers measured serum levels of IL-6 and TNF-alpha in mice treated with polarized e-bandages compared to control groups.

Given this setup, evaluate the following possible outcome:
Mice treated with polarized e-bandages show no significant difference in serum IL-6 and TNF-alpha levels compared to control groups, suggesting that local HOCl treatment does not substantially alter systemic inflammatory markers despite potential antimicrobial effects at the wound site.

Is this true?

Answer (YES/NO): YES